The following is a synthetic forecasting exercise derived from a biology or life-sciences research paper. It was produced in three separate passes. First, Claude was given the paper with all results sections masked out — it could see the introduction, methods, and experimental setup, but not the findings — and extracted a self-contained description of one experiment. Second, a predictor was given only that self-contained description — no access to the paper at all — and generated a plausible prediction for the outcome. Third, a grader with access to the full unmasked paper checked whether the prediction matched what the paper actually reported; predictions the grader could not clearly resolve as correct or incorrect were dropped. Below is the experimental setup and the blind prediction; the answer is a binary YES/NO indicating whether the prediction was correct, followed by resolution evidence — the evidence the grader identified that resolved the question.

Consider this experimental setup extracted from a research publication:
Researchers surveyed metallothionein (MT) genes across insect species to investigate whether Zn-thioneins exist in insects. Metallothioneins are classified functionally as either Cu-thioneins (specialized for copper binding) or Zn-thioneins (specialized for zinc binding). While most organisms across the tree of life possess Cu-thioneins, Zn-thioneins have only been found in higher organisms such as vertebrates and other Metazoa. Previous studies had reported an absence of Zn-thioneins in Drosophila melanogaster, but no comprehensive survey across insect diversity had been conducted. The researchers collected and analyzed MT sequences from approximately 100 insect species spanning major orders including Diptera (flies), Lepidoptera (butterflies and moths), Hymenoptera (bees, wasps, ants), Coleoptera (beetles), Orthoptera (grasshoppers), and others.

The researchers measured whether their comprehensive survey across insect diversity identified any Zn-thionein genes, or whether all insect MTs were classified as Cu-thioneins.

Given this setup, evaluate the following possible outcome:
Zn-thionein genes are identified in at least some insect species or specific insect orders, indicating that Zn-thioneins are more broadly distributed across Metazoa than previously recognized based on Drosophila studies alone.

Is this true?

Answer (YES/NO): NO